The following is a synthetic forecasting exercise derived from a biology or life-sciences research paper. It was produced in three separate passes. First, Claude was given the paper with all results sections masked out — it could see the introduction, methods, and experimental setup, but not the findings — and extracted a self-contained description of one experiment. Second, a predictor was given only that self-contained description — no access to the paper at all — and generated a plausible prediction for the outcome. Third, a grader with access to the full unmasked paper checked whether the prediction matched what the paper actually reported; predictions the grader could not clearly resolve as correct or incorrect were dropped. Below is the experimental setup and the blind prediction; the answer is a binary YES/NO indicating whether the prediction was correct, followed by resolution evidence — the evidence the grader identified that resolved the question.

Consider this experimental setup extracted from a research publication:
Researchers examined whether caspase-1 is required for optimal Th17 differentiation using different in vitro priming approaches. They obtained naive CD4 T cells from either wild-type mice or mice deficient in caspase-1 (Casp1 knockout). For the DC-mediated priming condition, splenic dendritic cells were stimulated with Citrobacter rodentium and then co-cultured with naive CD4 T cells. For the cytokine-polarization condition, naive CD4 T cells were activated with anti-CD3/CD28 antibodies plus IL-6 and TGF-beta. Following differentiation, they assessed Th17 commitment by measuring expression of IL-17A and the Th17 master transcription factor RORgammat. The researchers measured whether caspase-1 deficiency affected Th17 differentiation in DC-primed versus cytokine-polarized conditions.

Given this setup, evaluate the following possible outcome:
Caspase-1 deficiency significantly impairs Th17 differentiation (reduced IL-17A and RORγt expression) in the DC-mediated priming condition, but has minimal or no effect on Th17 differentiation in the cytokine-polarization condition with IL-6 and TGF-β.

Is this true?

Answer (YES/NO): YES